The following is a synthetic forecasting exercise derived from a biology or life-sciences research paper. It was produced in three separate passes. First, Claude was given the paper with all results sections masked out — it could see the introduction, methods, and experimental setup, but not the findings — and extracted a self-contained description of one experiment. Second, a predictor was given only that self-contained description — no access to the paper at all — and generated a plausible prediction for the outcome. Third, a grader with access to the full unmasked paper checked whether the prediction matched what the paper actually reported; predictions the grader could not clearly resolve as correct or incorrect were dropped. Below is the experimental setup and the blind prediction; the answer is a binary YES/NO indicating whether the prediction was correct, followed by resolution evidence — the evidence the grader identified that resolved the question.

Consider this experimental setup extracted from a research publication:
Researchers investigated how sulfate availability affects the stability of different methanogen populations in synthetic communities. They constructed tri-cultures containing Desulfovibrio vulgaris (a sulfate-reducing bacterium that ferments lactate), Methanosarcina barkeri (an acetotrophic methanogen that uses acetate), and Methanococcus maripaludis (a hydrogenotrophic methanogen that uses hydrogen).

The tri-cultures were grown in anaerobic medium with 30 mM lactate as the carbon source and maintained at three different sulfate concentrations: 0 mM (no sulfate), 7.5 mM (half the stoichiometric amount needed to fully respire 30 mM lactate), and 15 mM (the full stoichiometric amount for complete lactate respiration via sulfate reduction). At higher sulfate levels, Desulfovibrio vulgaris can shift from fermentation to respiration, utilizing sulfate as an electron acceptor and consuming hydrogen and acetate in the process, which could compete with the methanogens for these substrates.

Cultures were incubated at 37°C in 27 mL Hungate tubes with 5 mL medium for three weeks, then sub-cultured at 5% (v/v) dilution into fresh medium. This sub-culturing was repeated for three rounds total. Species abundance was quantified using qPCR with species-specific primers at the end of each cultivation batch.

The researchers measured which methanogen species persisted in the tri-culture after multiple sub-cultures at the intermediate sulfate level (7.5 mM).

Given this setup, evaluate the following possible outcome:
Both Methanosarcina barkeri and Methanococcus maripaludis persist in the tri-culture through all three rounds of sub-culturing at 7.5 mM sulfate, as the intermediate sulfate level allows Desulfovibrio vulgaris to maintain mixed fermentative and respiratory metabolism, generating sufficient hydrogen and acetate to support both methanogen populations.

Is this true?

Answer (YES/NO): NO